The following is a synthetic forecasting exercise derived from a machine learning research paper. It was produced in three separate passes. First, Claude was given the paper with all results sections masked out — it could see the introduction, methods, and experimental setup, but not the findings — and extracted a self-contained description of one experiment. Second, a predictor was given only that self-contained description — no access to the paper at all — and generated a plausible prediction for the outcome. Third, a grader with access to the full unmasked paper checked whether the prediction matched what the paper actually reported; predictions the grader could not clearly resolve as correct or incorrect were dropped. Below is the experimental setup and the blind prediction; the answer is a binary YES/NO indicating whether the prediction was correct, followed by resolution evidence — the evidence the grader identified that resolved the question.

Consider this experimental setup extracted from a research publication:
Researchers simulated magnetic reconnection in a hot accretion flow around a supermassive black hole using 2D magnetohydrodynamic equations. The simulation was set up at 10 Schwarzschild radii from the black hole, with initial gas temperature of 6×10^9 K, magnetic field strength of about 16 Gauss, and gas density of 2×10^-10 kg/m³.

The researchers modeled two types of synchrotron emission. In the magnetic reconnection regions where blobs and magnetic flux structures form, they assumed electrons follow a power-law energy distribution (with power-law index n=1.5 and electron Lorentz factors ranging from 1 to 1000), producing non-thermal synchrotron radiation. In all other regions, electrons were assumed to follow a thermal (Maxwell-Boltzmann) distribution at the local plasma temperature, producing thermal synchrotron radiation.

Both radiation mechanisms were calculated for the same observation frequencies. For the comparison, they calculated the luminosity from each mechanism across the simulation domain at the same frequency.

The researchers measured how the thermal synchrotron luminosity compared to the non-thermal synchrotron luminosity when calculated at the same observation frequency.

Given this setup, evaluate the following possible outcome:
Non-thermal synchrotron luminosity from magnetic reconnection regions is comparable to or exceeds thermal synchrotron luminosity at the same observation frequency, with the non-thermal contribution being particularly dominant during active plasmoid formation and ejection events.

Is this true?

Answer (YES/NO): YES